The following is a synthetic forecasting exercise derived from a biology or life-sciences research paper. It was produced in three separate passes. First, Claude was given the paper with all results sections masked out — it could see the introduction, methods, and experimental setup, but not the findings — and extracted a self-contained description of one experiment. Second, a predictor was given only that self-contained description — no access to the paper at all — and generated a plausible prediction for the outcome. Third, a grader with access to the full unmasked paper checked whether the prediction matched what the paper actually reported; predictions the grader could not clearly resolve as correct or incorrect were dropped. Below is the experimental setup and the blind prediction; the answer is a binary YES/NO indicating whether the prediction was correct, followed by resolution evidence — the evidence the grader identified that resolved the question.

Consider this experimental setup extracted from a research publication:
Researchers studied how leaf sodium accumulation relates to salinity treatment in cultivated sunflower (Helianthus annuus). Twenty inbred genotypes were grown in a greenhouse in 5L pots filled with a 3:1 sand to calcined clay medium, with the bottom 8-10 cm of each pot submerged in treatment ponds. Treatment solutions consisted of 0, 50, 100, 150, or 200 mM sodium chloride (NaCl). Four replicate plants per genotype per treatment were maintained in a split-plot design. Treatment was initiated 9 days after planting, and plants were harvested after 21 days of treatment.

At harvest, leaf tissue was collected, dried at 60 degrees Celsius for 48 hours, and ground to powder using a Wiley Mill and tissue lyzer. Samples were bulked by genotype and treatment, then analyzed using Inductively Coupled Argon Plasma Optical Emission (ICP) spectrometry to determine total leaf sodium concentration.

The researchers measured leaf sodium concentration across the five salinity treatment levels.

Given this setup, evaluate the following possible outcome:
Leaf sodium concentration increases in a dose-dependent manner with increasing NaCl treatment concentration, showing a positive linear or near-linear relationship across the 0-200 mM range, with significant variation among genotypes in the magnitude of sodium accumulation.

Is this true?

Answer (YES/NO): YES